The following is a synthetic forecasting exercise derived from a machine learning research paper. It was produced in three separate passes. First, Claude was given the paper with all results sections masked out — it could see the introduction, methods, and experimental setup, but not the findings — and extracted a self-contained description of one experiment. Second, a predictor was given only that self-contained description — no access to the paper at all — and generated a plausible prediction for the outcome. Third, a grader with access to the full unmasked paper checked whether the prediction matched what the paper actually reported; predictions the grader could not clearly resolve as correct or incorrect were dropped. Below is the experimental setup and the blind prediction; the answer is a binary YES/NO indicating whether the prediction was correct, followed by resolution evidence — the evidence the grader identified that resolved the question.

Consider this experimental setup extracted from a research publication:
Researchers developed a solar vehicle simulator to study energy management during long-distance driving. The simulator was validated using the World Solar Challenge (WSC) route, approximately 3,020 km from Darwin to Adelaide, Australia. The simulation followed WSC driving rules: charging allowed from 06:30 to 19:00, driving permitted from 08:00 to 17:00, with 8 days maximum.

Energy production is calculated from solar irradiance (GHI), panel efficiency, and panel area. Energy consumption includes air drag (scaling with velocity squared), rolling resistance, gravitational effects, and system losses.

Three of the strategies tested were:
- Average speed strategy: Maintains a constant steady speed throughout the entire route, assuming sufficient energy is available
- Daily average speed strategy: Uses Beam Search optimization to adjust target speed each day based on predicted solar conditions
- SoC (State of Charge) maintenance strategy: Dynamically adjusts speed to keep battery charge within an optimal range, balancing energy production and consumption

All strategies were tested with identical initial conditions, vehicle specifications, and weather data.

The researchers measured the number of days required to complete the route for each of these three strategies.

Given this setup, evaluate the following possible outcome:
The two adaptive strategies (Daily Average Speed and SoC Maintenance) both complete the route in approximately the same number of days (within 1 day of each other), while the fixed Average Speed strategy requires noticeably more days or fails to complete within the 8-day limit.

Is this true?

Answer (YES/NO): NO